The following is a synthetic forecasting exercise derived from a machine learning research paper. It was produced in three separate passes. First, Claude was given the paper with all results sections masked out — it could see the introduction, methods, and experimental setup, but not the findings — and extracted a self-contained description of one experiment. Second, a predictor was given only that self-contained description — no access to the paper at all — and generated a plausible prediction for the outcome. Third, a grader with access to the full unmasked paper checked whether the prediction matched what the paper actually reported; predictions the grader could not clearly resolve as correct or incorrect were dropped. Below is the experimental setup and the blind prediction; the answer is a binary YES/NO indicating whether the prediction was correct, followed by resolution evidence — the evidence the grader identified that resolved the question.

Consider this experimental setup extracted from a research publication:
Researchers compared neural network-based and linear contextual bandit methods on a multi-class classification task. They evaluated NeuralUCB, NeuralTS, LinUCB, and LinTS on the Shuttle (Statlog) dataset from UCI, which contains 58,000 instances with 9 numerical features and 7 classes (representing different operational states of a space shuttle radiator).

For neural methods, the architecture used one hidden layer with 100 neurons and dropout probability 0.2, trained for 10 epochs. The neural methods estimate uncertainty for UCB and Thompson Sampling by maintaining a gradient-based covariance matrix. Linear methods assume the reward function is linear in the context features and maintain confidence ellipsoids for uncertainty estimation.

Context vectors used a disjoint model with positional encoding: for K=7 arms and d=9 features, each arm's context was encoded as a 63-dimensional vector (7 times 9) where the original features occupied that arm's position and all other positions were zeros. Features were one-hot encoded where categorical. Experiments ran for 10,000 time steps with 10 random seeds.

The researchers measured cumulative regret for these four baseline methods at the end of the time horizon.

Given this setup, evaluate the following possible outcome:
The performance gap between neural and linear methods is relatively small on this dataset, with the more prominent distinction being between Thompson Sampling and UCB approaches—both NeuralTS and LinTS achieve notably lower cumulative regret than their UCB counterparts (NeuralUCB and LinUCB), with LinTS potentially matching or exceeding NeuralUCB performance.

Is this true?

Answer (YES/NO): NO